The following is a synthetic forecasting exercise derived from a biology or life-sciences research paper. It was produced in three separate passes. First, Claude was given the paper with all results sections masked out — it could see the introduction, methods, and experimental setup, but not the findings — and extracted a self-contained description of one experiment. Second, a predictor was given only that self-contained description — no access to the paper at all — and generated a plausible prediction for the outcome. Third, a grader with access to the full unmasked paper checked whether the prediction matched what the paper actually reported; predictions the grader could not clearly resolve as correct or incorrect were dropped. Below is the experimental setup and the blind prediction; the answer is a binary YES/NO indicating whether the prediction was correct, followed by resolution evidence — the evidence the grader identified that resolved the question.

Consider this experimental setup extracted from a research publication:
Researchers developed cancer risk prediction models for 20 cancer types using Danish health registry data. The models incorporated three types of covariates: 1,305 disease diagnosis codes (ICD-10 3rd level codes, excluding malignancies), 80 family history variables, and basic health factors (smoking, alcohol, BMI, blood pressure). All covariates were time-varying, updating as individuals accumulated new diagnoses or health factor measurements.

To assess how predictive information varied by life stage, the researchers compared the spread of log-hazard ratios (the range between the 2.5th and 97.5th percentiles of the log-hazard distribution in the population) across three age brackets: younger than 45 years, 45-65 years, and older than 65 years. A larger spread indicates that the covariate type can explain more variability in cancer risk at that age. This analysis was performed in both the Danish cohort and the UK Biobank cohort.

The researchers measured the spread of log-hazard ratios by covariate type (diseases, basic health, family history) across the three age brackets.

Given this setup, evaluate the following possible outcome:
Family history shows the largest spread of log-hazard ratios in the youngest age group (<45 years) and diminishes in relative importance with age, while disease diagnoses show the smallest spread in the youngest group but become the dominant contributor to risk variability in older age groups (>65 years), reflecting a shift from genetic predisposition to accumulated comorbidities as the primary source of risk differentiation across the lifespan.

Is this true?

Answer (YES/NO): NO